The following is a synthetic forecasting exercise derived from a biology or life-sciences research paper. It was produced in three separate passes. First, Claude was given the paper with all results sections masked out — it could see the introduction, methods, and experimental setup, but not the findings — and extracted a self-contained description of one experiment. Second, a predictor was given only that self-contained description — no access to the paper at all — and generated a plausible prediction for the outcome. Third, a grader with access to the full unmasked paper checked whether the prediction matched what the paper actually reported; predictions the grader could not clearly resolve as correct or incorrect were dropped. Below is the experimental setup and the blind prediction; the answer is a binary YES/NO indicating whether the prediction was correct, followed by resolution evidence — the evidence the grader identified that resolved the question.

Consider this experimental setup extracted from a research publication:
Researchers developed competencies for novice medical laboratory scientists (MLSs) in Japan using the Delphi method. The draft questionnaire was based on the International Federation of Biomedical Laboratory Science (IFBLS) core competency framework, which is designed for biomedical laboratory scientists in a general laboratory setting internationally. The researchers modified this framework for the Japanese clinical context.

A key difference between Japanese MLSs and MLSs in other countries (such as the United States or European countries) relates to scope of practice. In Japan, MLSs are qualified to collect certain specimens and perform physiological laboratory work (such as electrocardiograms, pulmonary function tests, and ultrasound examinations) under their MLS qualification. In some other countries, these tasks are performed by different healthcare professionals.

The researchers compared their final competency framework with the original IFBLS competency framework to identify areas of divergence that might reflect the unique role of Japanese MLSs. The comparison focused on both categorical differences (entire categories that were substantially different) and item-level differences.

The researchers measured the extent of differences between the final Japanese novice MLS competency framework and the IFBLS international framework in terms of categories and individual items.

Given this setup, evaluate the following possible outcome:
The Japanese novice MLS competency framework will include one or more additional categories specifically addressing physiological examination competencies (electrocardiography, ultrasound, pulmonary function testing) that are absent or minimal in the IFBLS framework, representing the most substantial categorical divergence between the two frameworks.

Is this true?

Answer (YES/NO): YES